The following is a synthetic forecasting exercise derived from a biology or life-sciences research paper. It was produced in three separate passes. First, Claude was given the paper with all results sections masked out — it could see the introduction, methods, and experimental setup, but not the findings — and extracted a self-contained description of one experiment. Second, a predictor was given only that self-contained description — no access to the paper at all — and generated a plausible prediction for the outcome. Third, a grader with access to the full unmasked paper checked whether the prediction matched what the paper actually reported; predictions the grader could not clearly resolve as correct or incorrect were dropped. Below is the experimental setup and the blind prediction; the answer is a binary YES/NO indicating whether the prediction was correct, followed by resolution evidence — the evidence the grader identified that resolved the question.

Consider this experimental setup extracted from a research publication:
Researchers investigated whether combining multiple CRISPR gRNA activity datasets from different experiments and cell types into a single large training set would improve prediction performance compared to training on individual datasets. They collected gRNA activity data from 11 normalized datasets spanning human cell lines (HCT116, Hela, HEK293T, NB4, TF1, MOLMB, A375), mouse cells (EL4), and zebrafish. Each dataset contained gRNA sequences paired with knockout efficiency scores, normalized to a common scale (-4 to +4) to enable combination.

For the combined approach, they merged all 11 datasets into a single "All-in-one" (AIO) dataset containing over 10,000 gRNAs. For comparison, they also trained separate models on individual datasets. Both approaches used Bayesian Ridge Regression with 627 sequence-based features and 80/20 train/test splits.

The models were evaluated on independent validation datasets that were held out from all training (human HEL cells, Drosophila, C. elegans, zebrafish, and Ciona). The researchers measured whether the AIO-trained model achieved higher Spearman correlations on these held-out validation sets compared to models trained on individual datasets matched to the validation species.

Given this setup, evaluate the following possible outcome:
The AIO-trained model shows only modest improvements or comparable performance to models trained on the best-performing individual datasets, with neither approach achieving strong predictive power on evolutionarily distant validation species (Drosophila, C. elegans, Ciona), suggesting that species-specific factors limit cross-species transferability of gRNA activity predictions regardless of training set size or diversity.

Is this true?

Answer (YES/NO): NO